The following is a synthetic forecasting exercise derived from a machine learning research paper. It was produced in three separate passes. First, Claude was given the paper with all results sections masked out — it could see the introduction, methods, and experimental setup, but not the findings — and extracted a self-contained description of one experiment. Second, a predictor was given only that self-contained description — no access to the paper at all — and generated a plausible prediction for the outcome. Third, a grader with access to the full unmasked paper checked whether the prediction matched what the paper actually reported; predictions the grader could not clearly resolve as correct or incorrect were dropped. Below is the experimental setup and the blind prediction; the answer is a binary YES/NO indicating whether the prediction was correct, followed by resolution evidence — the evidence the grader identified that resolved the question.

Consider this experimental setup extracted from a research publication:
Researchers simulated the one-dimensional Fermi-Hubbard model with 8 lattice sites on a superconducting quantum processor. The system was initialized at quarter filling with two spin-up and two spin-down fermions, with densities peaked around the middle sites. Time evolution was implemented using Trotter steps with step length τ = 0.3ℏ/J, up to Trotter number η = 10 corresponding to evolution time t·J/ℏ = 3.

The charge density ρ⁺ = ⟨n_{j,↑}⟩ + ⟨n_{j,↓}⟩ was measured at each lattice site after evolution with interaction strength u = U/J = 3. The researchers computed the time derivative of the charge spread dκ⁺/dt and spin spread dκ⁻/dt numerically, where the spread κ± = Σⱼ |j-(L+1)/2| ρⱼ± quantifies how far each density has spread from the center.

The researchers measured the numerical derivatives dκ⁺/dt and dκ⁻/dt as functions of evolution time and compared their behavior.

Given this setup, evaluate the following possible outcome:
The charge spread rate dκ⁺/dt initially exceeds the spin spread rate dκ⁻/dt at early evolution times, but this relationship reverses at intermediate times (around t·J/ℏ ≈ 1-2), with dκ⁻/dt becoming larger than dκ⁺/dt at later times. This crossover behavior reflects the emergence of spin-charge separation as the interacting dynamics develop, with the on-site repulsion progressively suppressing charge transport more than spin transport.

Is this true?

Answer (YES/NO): NO